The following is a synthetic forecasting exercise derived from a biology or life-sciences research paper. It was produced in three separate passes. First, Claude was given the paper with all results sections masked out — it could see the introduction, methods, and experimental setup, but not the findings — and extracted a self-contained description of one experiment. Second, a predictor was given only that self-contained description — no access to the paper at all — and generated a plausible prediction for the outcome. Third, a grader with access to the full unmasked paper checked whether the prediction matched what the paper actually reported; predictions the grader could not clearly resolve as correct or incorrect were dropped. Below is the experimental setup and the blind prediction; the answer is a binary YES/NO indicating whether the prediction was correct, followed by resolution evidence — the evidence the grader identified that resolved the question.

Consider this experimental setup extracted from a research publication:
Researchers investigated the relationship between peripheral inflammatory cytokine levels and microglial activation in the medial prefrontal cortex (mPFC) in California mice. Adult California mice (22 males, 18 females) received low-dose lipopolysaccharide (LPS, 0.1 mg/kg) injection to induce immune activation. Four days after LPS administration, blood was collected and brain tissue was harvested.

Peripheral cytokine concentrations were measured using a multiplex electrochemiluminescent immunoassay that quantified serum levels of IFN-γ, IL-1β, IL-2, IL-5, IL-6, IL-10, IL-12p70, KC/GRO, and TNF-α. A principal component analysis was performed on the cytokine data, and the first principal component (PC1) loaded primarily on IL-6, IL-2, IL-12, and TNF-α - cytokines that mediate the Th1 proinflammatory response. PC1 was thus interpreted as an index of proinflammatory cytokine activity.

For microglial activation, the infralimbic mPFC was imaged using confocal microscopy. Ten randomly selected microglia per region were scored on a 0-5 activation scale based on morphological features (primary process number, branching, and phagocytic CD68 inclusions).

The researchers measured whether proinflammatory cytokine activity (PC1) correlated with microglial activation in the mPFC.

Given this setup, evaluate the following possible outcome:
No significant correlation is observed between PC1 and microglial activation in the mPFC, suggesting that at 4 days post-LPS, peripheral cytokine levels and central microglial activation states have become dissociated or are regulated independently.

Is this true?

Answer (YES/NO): NO